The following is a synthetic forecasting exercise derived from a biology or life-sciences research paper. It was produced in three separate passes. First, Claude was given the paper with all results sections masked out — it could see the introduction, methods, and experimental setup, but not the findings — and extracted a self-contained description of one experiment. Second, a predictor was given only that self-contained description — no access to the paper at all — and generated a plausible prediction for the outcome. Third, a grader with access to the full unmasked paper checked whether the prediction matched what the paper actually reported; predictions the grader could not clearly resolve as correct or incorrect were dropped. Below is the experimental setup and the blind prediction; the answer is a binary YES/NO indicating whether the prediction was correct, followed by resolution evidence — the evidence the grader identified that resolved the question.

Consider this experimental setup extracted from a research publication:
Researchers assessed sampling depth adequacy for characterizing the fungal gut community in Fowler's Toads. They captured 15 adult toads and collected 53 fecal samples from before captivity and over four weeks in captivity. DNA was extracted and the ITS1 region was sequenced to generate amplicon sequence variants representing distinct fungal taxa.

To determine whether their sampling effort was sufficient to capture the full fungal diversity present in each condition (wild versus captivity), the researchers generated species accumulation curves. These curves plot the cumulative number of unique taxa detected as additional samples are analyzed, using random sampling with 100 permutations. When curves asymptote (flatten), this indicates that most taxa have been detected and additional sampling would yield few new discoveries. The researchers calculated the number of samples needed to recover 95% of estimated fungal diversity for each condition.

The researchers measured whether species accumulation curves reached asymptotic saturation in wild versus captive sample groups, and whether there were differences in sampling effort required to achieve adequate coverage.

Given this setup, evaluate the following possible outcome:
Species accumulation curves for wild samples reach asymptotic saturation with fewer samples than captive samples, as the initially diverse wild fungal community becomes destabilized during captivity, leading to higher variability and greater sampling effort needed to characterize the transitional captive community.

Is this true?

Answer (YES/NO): NO